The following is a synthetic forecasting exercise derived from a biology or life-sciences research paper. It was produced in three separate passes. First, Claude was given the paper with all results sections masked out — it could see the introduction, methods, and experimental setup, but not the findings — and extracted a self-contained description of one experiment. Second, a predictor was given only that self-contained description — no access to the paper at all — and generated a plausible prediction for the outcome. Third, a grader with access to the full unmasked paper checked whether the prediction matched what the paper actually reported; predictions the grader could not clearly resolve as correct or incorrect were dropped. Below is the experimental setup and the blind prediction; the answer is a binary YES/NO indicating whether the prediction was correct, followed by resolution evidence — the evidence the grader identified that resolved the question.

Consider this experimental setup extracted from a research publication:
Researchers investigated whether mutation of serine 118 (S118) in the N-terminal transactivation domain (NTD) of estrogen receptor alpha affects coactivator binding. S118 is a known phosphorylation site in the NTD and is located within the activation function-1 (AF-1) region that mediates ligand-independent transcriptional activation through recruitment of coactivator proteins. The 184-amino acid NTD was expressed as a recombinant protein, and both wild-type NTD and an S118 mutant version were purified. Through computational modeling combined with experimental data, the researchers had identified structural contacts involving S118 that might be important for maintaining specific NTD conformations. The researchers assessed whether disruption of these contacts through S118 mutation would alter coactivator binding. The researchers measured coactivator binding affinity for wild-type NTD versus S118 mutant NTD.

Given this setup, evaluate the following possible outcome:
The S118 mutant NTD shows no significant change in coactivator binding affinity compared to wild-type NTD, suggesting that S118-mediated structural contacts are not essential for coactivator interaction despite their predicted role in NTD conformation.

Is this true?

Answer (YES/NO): NO